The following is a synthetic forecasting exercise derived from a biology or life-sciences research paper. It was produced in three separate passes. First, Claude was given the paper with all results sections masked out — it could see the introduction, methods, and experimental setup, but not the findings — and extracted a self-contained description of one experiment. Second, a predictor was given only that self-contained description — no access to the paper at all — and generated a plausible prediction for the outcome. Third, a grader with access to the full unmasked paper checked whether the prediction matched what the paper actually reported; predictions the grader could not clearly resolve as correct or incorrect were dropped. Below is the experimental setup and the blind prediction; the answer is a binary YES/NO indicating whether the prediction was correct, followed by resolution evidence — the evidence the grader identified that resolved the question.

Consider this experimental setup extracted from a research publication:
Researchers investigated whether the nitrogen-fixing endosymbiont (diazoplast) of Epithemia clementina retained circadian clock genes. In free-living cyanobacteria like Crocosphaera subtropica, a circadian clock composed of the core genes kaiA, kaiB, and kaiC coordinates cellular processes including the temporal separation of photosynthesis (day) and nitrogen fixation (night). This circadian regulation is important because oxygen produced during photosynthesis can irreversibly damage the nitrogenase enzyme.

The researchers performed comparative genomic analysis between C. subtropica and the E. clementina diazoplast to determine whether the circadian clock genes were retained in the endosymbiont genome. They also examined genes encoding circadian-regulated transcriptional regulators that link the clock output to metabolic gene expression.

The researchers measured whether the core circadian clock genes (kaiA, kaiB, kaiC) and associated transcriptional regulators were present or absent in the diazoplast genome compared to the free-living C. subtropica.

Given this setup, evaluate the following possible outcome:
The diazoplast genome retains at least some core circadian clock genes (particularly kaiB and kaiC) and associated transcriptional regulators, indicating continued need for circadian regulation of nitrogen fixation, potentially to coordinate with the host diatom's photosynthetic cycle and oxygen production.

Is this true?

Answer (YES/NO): YES